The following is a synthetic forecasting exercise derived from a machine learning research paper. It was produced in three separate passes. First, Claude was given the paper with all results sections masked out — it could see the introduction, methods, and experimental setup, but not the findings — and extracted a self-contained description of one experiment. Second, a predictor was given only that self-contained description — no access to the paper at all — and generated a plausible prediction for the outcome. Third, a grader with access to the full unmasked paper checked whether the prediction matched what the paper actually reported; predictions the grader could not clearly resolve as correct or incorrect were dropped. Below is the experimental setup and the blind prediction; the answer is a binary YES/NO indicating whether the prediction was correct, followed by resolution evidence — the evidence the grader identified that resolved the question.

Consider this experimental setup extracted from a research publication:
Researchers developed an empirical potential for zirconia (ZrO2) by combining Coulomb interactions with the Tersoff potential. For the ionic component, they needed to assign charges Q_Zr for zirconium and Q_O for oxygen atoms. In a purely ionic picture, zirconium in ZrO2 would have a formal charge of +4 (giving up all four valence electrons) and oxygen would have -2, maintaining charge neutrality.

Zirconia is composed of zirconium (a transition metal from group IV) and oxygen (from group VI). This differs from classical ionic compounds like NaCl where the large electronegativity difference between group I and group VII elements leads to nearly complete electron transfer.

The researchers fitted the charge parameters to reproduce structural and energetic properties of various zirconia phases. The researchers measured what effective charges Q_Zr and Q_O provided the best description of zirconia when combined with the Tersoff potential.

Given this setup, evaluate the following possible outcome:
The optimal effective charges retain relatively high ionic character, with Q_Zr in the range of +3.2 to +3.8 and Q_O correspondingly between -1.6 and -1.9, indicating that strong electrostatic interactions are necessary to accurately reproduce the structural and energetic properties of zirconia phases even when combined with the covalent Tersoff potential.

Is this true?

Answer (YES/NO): YES